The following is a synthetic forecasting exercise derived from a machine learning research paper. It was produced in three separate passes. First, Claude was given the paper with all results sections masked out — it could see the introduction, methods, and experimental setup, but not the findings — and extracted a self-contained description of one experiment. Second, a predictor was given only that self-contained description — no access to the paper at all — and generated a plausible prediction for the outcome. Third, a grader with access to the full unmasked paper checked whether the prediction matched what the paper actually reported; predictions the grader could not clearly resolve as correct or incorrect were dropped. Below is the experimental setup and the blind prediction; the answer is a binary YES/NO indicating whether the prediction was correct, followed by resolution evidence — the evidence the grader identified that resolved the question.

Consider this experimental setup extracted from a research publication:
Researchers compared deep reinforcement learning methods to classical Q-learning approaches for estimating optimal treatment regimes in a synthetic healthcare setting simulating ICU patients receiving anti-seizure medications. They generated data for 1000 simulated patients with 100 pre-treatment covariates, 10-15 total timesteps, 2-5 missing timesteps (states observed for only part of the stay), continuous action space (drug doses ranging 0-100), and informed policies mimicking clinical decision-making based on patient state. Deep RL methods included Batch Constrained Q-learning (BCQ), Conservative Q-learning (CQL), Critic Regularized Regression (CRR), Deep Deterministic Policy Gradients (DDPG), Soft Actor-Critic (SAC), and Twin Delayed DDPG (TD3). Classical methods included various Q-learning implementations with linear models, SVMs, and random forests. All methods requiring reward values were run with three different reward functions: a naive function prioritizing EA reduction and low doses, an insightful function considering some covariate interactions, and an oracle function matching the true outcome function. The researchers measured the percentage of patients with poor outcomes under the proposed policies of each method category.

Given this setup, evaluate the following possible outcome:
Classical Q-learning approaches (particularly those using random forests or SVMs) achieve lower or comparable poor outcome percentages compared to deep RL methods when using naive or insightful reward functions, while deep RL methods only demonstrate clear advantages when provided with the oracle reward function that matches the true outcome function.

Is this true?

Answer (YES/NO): NO